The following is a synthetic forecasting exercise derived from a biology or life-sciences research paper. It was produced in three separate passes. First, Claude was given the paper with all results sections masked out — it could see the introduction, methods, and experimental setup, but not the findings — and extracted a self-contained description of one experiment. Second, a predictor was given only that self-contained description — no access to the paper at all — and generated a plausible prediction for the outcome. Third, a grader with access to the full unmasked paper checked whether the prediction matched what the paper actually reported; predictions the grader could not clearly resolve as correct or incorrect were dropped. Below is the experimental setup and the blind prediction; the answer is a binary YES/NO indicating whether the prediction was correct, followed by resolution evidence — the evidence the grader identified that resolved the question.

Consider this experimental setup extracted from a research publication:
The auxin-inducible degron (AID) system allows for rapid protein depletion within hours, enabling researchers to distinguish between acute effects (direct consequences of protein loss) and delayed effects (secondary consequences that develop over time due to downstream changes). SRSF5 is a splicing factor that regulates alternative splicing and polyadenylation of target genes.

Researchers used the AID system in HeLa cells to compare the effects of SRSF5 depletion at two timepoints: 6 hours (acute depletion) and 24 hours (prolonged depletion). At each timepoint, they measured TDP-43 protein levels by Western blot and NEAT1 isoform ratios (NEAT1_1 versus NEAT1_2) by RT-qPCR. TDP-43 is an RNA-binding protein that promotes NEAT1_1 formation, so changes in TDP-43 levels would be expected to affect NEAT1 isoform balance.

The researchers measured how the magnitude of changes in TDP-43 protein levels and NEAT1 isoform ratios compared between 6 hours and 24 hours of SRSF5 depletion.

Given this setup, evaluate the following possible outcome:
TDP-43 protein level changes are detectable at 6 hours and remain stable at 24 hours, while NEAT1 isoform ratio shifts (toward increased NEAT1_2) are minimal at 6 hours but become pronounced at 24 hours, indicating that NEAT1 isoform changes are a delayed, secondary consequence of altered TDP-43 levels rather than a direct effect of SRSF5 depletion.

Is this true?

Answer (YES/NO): NO